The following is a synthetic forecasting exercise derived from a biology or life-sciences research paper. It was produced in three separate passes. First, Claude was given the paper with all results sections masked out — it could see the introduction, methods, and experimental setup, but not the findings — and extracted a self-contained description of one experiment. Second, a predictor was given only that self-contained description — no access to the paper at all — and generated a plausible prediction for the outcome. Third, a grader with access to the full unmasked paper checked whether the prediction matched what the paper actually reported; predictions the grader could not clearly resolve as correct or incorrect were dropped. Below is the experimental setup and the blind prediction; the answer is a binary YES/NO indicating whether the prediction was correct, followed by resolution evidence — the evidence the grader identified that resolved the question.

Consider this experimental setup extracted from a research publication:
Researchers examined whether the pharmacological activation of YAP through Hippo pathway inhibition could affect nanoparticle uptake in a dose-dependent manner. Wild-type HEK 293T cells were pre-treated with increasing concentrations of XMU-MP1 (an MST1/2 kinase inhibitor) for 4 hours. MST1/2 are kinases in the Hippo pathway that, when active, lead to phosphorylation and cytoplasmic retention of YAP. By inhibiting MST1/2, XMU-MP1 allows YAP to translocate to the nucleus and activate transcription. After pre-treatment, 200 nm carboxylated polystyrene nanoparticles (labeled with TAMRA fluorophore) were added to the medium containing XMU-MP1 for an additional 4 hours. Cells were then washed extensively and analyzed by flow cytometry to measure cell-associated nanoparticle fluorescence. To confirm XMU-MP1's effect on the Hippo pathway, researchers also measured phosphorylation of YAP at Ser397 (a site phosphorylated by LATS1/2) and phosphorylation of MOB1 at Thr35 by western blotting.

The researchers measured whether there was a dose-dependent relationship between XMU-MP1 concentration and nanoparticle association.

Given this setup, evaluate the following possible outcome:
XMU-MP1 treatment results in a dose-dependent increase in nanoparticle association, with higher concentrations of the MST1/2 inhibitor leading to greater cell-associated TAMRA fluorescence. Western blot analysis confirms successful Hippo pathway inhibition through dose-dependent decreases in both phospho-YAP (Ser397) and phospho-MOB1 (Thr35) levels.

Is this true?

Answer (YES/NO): NO